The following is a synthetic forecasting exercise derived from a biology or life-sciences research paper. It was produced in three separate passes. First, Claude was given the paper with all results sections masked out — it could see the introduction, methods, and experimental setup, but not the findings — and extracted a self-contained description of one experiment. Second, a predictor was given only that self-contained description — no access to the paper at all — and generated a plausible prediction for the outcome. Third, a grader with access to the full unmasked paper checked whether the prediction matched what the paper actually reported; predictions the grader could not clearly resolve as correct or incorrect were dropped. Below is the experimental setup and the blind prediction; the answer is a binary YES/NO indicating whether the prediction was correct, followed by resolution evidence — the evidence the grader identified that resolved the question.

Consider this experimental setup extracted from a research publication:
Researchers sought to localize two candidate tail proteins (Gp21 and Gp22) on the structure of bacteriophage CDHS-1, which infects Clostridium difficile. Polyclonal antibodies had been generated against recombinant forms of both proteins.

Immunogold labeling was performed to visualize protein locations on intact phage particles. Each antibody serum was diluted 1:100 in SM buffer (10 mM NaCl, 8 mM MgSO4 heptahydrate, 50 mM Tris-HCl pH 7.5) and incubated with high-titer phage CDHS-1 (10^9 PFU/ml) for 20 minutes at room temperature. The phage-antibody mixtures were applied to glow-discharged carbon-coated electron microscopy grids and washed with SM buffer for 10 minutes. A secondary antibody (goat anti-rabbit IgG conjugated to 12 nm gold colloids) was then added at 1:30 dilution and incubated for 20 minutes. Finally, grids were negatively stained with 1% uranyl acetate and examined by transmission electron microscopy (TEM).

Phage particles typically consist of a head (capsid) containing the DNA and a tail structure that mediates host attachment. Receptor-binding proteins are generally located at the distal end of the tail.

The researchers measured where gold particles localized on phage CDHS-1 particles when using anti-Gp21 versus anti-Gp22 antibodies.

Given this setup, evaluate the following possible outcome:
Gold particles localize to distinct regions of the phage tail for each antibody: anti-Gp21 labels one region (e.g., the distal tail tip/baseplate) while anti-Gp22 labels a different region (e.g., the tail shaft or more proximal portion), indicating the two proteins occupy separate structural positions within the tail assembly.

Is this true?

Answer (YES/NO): NO